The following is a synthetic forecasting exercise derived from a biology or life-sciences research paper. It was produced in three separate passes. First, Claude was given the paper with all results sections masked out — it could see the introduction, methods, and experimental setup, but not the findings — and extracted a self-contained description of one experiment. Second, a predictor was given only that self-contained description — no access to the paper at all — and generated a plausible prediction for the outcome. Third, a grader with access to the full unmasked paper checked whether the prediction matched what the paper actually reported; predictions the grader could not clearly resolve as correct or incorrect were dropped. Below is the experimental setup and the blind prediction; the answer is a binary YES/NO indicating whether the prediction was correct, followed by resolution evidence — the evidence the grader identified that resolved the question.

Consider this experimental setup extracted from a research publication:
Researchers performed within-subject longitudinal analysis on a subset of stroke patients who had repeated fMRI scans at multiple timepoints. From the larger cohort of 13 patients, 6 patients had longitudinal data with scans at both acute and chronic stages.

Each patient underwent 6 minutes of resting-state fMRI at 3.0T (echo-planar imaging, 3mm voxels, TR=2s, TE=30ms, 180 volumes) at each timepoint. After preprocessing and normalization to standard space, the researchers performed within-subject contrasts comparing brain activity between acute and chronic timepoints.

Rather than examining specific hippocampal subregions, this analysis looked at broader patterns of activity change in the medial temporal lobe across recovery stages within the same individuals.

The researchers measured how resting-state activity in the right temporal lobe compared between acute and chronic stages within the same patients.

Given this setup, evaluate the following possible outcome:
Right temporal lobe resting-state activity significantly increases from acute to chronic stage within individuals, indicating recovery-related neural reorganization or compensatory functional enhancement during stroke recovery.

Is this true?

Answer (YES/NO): NO